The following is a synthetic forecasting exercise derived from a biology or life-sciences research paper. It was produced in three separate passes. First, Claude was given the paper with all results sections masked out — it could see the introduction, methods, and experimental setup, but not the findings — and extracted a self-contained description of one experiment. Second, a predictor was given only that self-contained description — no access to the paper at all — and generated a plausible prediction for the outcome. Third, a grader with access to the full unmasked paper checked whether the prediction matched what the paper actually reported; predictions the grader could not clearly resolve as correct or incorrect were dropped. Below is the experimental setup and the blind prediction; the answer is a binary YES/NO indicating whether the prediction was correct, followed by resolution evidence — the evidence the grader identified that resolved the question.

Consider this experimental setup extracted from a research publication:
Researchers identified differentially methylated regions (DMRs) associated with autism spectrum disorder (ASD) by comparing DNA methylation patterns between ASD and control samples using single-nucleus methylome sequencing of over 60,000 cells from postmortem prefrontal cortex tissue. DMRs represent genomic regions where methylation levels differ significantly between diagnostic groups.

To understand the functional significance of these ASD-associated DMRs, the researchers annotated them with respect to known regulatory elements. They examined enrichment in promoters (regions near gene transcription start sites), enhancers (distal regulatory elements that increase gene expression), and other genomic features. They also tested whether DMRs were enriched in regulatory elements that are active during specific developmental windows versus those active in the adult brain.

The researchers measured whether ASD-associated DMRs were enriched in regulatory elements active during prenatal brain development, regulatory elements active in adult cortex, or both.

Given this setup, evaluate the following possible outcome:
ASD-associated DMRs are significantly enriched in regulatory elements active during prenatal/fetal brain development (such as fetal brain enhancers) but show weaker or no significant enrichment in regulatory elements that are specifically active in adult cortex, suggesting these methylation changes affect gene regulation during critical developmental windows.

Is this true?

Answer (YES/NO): NO